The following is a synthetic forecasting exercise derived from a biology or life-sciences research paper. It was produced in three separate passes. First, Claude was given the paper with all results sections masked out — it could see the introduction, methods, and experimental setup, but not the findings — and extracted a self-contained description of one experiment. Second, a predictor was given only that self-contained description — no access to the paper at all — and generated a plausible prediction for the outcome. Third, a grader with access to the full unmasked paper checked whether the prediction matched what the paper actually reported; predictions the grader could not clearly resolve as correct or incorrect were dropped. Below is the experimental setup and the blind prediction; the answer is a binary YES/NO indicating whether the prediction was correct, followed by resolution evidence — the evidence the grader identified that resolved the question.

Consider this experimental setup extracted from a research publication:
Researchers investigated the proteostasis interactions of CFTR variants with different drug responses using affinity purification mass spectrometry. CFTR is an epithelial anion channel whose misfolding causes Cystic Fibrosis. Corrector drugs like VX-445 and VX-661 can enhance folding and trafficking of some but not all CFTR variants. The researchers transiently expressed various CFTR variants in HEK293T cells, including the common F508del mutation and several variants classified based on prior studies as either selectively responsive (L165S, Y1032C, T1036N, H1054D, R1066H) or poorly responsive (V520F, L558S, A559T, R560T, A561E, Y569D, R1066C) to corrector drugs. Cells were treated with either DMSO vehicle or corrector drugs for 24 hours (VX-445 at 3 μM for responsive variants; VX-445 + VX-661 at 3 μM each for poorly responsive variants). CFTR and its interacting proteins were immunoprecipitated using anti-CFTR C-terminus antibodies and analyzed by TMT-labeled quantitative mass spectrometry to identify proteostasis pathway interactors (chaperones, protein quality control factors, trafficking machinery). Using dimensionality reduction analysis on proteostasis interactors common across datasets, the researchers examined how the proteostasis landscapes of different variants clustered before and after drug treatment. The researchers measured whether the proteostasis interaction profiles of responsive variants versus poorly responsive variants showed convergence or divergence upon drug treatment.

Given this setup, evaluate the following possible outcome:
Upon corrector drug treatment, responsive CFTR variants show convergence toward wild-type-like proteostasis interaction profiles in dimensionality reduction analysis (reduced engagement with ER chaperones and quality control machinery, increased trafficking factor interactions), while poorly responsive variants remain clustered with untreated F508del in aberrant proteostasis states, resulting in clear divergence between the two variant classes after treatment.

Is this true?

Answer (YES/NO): NO